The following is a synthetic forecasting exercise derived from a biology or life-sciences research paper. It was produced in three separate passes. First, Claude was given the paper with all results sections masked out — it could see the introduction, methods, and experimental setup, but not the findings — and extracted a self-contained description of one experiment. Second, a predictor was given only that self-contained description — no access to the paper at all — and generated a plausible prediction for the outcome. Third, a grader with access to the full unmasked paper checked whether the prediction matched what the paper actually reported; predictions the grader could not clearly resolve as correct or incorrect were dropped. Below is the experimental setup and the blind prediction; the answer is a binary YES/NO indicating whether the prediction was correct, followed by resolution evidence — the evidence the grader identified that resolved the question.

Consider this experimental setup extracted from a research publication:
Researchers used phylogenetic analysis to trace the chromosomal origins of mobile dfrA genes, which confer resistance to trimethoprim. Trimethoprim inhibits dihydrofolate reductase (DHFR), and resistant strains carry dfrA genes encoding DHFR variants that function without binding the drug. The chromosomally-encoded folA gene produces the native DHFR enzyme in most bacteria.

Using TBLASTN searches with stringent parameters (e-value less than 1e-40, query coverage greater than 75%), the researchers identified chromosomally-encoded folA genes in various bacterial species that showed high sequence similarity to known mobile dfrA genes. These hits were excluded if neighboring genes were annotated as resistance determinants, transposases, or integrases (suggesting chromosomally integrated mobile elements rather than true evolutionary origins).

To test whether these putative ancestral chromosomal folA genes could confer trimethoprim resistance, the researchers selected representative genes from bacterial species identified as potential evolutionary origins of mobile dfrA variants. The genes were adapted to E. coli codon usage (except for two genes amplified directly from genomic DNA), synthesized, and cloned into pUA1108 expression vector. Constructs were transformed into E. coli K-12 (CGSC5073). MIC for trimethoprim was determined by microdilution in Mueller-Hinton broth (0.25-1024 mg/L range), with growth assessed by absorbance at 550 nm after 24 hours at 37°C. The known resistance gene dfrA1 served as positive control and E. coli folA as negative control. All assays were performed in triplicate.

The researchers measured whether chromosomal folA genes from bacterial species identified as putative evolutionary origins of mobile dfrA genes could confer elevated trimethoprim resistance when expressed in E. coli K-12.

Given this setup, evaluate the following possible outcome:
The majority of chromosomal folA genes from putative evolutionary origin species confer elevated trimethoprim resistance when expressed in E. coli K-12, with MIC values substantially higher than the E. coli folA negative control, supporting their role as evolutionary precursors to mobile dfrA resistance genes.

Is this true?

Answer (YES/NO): YES